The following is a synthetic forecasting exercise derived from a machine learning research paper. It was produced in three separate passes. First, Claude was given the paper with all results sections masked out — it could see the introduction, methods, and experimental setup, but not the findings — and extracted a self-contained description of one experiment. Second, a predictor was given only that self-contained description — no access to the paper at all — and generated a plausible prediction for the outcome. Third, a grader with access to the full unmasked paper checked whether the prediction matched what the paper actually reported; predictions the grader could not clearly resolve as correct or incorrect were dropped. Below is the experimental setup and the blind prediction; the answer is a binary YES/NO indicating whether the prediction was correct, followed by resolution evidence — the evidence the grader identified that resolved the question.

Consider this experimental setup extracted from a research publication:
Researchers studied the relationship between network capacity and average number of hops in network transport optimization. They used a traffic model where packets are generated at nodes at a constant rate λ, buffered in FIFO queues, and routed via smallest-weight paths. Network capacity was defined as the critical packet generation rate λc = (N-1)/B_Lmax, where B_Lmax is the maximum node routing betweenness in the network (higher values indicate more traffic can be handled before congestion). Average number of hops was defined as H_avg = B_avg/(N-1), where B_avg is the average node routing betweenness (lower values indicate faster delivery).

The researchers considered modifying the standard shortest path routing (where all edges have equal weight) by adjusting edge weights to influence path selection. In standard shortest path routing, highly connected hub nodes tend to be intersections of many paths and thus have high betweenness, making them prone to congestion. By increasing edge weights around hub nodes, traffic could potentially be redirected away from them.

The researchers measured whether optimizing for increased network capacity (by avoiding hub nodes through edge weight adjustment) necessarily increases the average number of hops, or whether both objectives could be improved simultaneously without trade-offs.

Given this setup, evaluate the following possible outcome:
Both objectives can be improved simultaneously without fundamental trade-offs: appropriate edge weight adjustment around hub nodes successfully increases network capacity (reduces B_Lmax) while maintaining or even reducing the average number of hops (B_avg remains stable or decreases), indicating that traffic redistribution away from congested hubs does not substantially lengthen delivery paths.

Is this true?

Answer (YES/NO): NO